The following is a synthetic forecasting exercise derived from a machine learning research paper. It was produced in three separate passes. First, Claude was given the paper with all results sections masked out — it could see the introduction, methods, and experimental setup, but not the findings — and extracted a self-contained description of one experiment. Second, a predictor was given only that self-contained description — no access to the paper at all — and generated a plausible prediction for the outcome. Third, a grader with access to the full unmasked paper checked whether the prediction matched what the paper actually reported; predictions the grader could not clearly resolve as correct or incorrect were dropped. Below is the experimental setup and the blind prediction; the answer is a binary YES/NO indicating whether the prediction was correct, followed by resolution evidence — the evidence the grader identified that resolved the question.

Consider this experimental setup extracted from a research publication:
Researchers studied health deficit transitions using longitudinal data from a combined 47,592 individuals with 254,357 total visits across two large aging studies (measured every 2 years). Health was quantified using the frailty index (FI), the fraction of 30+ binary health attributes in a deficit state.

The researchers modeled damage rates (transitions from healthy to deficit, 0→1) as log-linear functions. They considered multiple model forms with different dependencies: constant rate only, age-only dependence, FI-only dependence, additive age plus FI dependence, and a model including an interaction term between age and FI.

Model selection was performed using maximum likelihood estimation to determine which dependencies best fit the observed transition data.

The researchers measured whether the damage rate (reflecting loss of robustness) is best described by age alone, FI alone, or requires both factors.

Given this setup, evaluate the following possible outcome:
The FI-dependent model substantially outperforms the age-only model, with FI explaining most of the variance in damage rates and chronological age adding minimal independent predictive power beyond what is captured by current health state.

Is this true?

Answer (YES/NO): NO